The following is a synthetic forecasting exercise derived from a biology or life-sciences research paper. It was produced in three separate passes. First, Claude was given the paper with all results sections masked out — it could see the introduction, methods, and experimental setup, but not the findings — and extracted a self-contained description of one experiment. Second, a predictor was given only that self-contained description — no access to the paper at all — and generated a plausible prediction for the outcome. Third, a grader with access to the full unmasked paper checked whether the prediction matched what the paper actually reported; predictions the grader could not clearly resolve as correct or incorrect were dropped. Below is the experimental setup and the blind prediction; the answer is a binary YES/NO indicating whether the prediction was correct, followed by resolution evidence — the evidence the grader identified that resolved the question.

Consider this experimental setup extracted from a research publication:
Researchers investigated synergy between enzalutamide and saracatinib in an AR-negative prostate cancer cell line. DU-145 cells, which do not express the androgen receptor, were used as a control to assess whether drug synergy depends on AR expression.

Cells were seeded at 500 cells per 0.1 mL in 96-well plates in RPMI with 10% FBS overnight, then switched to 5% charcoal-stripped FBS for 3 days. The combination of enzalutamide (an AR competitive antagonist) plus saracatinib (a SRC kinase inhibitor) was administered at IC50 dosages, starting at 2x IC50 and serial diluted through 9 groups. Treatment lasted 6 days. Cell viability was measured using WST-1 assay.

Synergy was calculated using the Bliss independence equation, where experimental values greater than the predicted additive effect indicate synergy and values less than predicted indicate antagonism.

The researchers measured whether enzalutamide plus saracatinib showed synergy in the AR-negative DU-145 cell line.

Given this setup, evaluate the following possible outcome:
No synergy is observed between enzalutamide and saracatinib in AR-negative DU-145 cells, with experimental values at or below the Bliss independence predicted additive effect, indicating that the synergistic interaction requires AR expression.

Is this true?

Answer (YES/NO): YES